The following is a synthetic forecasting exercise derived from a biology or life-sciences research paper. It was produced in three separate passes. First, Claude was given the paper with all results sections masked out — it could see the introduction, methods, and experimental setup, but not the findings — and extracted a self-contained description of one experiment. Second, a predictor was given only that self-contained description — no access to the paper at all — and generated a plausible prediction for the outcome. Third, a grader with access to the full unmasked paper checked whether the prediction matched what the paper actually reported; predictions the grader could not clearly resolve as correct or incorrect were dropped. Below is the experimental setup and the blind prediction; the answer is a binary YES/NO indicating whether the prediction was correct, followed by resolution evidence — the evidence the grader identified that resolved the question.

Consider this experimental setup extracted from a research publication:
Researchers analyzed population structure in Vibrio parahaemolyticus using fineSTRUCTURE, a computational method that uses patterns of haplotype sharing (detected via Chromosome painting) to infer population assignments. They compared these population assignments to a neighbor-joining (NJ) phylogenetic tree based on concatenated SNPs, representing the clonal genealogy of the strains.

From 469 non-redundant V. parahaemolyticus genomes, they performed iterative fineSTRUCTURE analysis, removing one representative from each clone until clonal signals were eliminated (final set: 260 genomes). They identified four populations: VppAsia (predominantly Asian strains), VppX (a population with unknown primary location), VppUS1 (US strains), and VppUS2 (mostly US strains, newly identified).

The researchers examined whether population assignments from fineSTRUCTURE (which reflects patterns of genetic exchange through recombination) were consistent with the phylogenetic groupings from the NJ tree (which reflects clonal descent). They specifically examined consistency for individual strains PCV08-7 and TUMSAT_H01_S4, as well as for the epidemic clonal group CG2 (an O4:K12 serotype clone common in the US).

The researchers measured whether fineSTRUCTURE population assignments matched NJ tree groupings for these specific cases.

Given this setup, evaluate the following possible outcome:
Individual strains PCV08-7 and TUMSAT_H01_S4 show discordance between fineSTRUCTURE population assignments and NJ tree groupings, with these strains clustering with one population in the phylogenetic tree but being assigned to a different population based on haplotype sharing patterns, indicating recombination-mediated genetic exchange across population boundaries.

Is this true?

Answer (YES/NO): YES